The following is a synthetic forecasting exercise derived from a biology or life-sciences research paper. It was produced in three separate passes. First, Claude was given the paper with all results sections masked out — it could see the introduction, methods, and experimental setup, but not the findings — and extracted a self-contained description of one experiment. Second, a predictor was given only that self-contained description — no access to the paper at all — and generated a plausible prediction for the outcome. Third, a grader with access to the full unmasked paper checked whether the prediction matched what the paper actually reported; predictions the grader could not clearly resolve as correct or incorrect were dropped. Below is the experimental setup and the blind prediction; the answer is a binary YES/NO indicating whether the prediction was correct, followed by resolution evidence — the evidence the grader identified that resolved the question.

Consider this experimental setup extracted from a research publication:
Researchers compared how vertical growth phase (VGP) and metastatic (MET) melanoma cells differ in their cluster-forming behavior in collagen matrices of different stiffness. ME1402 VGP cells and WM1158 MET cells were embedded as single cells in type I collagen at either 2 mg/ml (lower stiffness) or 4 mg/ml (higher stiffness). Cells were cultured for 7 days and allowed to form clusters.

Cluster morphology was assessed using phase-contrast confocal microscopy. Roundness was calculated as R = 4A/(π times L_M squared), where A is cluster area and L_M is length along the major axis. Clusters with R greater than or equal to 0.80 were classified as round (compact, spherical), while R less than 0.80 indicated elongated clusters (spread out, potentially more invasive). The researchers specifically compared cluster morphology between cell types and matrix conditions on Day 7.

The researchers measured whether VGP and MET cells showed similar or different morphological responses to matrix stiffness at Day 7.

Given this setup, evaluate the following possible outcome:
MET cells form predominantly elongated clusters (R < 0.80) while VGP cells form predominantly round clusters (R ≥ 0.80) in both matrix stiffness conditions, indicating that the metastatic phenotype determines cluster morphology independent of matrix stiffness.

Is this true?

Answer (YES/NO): NO